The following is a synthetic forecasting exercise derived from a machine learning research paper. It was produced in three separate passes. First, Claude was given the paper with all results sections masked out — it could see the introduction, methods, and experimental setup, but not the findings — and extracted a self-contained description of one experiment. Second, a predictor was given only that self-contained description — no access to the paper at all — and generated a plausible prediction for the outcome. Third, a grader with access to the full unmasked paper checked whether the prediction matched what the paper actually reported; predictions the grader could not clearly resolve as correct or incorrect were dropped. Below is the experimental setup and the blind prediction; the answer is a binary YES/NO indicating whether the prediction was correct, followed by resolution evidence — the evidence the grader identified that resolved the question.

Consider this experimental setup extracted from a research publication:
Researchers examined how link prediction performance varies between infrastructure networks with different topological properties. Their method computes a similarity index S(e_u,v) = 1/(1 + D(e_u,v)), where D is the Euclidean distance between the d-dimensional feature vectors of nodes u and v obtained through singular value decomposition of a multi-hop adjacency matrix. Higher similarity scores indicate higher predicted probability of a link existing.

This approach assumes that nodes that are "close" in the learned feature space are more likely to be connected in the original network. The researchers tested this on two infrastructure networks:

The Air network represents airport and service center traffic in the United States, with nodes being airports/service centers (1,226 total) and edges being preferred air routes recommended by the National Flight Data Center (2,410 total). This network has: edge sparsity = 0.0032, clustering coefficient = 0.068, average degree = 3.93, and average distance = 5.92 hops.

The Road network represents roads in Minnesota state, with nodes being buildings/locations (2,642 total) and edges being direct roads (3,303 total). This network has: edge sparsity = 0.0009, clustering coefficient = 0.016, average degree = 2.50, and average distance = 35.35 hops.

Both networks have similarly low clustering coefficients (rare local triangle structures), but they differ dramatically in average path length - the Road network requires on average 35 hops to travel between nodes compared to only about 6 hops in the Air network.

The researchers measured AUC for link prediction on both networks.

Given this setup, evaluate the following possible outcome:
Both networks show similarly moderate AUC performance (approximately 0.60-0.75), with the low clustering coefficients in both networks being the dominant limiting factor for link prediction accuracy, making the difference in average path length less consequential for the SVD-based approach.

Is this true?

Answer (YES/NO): NO